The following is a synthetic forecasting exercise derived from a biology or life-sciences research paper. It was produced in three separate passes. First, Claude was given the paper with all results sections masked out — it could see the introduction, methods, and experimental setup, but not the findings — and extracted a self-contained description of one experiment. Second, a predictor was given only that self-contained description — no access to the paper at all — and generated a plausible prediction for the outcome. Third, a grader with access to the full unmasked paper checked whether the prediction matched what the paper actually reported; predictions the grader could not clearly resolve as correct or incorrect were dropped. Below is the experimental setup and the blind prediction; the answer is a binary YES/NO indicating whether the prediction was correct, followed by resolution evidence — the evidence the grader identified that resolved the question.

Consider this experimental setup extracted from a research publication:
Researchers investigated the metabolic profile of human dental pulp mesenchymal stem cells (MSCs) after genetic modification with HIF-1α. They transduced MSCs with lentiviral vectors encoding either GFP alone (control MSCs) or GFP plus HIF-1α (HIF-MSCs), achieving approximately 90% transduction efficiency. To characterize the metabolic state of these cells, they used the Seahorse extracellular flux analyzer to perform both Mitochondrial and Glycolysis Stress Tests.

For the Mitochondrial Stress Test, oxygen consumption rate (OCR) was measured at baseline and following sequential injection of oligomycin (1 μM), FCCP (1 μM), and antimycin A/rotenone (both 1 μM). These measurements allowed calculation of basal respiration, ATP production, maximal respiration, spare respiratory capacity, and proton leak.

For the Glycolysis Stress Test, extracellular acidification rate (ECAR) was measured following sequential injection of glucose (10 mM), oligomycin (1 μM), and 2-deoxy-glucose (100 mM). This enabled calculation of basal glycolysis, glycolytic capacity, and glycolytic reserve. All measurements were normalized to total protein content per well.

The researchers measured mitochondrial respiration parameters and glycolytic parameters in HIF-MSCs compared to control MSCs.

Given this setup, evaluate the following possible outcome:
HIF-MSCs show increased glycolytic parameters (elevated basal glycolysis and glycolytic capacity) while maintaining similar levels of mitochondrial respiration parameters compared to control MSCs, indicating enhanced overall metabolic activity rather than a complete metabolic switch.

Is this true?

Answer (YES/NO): NO